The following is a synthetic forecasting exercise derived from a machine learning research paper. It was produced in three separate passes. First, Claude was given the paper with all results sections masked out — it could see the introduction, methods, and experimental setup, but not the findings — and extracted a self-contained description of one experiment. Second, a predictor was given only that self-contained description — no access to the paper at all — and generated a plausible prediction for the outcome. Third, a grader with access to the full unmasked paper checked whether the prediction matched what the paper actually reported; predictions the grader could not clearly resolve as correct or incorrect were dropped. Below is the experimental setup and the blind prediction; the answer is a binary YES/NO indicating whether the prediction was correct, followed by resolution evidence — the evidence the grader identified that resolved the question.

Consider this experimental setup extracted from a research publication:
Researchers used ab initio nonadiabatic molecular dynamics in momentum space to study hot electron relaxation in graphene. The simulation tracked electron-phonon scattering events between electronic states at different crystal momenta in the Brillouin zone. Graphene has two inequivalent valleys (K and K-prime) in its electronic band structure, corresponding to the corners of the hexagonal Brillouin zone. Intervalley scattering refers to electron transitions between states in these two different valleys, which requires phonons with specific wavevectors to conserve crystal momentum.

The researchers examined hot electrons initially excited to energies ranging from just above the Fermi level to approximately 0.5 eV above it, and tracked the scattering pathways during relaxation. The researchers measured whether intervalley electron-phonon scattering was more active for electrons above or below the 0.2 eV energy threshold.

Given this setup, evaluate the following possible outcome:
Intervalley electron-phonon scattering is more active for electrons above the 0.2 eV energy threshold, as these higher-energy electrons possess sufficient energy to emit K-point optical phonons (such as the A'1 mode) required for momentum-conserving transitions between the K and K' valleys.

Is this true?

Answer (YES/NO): YES